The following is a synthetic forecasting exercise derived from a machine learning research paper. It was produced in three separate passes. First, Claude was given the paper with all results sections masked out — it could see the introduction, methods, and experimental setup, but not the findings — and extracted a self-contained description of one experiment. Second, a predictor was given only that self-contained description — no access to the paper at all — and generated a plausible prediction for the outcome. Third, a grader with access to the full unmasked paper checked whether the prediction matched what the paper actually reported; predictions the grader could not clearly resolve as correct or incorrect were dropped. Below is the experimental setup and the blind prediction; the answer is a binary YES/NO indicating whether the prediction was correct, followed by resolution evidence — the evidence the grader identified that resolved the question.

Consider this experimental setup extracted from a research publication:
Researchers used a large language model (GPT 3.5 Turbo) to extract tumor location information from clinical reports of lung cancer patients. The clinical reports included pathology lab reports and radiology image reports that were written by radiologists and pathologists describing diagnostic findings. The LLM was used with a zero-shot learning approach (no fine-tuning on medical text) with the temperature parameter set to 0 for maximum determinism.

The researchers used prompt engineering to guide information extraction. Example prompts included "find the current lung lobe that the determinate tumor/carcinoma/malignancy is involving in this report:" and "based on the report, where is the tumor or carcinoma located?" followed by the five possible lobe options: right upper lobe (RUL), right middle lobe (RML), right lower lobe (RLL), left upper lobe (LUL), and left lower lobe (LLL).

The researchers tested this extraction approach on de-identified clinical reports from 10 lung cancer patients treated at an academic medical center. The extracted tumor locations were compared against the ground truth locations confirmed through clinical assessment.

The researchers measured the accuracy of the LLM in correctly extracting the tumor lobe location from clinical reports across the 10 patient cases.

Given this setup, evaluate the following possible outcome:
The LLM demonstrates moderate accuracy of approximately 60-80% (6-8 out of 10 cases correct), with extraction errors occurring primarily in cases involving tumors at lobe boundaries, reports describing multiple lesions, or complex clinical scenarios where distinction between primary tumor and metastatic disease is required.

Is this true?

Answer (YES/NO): NO